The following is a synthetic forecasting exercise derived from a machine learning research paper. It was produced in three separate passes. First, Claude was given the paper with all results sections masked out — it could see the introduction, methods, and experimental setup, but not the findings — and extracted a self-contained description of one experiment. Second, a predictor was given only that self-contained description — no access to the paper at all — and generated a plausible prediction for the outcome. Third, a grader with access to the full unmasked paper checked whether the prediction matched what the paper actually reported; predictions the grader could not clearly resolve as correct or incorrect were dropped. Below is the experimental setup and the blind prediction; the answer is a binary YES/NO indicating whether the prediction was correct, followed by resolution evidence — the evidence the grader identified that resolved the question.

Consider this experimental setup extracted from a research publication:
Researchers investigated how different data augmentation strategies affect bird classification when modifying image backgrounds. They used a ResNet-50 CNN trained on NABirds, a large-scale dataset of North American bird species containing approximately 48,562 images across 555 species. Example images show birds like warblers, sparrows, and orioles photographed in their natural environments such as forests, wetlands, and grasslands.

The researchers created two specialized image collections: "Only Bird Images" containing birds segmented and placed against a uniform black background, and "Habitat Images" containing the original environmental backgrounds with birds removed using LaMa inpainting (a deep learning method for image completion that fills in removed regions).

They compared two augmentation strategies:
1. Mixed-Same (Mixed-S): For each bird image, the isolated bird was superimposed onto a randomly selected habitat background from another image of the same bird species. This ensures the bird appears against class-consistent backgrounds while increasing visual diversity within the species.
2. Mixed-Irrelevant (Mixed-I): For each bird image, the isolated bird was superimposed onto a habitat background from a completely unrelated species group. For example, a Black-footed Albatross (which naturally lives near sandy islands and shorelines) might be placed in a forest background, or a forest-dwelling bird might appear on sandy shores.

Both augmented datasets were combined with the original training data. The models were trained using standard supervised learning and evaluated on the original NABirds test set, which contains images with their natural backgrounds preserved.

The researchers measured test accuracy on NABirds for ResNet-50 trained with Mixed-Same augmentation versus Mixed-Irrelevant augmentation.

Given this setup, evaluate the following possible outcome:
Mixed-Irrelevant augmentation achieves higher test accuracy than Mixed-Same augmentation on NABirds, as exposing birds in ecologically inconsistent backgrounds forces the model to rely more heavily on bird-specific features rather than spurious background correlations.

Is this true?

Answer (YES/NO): NO